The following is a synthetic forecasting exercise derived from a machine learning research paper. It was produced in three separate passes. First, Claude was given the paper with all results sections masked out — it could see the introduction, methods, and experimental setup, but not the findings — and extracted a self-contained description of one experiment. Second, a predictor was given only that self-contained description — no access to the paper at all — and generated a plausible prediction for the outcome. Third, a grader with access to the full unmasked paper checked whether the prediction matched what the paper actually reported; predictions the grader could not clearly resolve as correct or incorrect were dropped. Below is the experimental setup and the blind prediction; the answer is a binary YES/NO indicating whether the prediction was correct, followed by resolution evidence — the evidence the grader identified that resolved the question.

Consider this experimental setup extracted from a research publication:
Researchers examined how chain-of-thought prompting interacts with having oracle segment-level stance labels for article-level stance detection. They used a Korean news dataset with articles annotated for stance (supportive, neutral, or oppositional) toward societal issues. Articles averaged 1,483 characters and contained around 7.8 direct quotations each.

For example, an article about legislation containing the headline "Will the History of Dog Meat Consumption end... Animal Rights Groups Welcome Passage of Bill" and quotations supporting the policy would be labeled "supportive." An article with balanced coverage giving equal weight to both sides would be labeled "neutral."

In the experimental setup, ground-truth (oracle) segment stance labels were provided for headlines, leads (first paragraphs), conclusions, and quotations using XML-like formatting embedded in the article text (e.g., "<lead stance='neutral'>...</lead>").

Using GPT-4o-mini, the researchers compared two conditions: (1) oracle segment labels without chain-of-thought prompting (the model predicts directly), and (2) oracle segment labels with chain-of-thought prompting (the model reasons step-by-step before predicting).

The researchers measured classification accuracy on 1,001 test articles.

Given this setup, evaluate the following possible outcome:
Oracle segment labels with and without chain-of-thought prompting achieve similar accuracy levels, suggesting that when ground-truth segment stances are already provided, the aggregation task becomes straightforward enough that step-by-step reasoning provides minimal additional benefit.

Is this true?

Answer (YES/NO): YES